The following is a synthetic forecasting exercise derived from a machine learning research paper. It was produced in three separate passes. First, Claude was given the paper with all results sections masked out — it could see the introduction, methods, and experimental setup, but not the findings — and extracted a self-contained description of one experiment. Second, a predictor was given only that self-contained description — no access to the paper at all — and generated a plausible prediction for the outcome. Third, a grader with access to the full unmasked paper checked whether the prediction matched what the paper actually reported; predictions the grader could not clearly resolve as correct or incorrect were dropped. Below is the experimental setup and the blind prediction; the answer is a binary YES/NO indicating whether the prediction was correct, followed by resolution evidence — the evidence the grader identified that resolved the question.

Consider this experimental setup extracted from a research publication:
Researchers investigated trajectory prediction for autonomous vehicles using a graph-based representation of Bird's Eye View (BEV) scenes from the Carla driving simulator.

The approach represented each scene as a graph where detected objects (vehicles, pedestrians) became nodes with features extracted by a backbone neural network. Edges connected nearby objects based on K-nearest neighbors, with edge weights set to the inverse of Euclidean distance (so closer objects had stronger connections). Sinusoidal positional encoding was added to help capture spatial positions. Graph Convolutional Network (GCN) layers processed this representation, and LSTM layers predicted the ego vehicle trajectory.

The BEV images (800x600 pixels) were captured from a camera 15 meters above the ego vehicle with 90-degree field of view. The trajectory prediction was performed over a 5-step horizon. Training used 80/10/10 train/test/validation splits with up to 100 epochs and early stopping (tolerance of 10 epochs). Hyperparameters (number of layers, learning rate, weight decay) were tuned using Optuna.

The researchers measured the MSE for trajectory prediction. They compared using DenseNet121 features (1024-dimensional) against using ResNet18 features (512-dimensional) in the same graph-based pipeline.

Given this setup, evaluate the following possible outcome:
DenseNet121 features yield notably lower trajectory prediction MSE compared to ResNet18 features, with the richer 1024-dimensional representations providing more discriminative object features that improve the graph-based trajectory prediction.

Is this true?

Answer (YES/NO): YES